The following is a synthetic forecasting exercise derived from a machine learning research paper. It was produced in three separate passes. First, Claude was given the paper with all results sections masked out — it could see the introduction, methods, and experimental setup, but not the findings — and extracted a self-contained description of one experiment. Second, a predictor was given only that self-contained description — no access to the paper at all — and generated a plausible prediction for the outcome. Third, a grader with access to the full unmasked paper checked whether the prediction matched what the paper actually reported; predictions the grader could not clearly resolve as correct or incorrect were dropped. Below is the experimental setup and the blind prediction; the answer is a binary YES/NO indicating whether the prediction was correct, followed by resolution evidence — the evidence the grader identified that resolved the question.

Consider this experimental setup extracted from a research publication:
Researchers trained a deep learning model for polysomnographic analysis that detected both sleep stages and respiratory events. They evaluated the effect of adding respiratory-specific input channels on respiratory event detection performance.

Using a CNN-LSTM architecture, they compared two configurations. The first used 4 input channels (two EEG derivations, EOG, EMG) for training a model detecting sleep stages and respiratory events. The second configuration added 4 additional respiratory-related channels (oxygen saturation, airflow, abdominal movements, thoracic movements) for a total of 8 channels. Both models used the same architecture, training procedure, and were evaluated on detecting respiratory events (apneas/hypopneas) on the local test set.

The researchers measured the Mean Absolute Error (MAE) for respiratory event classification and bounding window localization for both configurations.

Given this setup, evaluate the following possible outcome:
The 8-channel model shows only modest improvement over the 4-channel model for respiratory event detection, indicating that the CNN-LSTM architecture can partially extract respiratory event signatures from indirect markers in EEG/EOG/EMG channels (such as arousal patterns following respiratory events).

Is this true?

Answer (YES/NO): NO